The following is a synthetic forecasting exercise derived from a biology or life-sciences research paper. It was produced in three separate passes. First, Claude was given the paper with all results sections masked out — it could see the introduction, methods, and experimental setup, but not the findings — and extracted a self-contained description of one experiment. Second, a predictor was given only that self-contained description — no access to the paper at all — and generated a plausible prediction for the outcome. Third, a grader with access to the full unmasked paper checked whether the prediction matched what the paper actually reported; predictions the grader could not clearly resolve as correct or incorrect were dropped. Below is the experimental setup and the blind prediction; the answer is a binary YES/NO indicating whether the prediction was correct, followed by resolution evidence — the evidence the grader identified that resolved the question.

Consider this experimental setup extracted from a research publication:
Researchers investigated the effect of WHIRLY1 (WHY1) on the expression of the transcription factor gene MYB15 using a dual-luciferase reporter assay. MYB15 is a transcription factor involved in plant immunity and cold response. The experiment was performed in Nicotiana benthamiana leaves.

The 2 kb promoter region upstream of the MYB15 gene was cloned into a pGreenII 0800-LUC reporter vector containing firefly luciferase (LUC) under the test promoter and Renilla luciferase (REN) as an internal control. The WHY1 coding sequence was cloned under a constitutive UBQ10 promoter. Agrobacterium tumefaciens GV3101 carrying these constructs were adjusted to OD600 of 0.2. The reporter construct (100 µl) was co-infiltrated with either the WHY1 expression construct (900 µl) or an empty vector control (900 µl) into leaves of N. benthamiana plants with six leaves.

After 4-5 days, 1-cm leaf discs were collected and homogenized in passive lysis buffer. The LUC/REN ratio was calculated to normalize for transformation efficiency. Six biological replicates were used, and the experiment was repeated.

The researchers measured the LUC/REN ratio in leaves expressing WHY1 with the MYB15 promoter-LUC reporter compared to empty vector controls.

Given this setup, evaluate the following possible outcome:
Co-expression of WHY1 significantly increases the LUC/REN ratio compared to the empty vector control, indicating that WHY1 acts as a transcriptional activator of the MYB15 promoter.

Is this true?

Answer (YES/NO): NO